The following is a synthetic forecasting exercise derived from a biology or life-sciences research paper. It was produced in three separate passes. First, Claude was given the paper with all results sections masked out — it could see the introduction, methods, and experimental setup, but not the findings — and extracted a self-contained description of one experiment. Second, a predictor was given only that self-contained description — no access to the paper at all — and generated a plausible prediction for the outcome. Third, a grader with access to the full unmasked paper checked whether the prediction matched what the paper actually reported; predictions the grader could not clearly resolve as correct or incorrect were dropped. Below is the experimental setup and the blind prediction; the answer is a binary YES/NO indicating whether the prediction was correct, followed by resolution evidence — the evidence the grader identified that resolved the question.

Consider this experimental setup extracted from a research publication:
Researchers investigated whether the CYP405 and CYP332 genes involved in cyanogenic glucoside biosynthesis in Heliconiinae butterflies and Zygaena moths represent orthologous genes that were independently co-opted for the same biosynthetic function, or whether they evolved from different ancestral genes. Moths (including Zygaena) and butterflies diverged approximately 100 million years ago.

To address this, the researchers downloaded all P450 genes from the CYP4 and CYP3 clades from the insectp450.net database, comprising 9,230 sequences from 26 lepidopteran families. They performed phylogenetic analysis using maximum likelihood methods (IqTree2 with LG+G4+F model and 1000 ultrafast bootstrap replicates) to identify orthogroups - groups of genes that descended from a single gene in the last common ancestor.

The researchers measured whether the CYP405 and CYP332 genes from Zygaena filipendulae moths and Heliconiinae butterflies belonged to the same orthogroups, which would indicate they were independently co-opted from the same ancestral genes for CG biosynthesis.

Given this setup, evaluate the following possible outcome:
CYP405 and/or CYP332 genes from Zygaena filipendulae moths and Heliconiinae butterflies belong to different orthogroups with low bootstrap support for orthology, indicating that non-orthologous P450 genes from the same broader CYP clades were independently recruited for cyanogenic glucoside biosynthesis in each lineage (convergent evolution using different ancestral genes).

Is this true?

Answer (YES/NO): NO